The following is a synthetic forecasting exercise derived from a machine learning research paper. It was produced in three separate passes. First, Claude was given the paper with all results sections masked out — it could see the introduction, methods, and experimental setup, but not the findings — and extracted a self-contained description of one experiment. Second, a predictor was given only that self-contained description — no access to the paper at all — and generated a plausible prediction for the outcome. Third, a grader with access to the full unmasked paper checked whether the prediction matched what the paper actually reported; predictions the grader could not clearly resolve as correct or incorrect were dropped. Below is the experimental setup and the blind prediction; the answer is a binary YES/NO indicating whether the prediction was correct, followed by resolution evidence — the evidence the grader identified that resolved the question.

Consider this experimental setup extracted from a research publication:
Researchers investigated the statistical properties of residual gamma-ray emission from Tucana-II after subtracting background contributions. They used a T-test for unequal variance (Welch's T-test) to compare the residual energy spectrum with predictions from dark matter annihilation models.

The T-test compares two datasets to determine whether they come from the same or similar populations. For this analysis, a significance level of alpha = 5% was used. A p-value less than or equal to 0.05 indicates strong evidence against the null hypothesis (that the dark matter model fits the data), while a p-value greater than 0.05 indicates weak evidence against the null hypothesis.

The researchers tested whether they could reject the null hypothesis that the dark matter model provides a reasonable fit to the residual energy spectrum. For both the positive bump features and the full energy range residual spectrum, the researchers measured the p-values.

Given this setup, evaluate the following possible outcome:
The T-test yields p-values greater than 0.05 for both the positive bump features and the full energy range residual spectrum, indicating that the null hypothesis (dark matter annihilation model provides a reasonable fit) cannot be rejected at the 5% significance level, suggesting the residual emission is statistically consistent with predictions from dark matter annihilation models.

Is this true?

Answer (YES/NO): YES